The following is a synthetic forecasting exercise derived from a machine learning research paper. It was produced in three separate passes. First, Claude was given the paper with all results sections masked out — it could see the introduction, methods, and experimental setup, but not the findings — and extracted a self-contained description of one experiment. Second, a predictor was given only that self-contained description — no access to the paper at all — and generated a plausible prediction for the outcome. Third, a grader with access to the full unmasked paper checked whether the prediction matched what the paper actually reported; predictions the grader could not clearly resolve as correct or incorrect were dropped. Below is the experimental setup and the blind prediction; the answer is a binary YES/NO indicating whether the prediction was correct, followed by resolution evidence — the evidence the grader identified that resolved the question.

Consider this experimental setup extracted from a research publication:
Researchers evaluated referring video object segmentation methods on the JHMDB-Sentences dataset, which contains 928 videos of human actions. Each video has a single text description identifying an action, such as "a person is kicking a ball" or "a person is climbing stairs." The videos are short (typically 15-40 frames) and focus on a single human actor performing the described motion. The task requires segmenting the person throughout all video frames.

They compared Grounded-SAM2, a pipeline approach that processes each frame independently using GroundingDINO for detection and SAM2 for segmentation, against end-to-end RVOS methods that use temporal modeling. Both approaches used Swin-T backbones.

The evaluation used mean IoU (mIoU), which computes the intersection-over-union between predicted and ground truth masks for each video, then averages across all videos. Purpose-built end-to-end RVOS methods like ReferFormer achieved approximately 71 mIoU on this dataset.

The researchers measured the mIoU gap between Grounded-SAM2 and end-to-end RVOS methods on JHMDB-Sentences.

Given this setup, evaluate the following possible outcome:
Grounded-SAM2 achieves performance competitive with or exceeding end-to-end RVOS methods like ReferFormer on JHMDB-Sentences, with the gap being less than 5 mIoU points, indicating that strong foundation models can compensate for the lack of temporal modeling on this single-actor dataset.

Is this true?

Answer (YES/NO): YES